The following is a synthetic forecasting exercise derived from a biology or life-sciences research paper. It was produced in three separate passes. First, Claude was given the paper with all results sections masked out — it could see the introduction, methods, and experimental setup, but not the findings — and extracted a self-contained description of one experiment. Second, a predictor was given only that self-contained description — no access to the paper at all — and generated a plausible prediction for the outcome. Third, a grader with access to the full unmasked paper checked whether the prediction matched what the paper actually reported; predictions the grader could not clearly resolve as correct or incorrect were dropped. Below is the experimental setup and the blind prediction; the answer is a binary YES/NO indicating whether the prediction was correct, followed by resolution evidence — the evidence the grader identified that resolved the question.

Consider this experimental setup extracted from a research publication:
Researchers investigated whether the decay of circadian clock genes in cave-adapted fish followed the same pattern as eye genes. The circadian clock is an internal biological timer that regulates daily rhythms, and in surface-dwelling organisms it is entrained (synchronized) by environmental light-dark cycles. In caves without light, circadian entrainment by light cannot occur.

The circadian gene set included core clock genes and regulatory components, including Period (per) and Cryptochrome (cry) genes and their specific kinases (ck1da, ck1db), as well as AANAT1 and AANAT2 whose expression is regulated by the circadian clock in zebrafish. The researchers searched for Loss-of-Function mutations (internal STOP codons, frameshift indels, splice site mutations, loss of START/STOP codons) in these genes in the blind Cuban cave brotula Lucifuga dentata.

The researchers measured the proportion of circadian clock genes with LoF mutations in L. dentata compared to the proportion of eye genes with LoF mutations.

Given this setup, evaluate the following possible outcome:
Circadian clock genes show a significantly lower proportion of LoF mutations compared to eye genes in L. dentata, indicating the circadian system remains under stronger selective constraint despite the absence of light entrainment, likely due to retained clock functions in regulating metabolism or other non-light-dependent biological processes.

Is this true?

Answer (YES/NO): YES